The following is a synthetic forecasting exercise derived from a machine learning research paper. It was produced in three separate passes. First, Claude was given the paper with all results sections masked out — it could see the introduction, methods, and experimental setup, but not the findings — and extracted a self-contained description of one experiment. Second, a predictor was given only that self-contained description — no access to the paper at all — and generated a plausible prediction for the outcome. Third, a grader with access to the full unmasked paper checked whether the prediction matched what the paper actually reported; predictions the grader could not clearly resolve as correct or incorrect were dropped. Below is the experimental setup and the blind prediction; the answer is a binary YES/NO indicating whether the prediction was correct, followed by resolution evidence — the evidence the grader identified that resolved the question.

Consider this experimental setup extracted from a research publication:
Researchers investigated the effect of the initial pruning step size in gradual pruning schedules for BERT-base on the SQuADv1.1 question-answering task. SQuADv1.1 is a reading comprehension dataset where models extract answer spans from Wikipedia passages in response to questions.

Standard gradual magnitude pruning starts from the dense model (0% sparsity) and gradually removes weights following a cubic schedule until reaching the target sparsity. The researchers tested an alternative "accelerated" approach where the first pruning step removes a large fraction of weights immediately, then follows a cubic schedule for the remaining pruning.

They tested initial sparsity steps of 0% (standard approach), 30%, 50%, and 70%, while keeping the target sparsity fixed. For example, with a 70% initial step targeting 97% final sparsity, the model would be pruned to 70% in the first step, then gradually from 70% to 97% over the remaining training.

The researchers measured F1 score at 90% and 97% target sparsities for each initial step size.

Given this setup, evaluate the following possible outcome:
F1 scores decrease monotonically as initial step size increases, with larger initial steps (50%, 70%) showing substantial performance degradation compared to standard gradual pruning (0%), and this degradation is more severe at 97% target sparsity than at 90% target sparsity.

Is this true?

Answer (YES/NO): NO